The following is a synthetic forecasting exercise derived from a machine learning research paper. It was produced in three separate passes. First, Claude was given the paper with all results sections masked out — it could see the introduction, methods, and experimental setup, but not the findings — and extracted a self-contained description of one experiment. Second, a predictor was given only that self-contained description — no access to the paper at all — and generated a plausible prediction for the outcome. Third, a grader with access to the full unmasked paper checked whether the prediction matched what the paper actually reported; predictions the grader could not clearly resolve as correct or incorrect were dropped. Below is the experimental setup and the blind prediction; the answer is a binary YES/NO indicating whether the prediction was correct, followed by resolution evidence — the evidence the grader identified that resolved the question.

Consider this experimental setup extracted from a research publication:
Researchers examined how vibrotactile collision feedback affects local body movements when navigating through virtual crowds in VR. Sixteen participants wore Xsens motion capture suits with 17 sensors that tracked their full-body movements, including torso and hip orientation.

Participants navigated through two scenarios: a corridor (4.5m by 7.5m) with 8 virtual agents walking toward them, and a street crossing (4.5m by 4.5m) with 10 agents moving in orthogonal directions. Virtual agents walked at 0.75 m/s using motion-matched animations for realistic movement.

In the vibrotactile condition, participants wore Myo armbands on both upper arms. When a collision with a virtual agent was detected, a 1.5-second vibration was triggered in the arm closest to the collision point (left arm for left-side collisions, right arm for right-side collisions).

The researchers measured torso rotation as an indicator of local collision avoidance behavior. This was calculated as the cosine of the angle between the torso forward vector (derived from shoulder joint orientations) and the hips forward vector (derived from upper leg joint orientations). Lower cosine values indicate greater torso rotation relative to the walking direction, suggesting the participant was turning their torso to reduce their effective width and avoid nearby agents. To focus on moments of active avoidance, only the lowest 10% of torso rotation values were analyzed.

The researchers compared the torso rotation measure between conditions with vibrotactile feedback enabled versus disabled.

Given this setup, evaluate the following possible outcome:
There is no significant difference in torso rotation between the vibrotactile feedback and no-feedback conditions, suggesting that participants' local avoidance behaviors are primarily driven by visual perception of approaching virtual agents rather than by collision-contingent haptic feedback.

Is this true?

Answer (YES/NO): NO